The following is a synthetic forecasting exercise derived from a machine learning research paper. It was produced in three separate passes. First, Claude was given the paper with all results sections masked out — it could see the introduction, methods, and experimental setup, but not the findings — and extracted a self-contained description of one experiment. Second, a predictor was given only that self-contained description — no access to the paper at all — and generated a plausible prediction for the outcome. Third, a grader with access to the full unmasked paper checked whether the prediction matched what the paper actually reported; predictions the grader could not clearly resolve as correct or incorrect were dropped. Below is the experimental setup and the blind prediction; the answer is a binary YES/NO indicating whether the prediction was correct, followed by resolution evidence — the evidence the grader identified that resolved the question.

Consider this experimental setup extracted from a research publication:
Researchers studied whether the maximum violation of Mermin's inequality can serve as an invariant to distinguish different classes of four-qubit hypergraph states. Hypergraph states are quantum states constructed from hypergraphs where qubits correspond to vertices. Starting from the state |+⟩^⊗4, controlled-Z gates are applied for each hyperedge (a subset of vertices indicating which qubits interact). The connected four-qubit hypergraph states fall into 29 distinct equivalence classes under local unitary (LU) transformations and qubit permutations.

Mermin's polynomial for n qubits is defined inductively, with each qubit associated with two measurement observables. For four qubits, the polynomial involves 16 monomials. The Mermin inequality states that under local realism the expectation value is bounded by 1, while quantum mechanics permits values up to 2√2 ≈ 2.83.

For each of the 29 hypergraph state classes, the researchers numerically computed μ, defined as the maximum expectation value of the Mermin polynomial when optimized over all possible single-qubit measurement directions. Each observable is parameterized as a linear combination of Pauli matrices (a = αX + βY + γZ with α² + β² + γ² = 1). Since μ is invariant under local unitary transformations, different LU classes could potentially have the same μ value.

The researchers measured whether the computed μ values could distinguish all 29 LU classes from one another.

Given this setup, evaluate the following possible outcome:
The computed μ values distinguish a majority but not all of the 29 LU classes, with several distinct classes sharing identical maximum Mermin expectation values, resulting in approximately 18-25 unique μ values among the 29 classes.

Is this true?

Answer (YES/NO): NO